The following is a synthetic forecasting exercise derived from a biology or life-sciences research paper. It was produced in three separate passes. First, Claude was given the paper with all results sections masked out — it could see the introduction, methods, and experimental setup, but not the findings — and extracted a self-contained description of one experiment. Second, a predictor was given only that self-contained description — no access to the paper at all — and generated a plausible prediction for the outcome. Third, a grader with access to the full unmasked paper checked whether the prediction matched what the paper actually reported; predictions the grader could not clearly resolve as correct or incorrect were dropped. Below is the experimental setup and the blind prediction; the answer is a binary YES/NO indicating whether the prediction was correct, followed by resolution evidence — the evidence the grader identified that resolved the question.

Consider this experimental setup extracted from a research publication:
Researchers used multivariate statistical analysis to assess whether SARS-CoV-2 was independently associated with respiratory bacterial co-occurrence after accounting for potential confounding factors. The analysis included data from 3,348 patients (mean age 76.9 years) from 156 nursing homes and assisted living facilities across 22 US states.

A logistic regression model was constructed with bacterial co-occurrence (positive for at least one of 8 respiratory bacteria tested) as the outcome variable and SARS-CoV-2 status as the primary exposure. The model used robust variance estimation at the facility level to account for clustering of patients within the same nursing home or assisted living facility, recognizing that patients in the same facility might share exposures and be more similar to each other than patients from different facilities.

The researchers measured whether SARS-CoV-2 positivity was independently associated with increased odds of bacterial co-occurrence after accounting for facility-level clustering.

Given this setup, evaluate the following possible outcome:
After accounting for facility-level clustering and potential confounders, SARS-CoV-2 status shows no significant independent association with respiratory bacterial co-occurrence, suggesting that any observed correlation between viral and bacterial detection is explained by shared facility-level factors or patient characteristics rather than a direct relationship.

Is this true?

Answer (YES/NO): NO